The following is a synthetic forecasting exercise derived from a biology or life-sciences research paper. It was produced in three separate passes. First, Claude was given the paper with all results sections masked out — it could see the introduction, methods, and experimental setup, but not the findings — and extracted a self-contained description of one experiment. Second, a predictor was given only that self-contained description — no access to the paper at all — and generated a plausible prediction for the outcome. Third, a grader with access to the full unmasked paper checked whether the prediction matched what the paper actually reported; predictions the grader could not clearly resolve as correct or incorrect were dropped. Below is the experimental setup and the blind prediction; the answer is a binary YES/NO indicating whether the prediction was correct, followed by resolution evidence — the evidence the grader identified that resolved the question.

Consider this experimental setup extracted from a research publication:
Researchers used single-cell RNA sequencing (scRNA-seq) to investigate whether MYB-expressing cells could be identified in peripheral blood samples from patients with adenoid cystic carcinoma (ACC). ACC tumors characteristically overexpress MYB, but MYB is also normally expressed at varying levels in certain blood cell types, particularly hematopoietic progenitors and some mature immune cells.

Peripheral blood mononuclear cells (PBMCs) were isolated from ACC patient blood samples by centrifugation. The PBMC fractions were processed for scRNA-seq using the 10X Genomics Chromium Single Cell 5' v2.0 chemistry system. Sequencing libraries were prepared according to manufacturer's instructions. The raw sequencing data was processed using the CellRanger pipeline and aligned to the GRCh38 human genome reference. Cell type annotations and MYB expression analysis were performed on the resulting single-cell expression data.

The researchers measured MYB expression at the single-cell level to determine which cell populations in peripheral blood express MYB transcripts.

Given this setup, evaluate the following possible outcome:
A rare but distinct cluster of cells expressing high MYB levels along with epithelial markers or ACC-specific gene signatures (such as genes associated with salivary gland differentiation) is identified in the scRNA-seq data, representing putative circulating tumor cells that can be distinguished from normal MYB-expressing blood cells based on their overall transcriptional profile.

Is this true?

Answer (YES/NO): YES